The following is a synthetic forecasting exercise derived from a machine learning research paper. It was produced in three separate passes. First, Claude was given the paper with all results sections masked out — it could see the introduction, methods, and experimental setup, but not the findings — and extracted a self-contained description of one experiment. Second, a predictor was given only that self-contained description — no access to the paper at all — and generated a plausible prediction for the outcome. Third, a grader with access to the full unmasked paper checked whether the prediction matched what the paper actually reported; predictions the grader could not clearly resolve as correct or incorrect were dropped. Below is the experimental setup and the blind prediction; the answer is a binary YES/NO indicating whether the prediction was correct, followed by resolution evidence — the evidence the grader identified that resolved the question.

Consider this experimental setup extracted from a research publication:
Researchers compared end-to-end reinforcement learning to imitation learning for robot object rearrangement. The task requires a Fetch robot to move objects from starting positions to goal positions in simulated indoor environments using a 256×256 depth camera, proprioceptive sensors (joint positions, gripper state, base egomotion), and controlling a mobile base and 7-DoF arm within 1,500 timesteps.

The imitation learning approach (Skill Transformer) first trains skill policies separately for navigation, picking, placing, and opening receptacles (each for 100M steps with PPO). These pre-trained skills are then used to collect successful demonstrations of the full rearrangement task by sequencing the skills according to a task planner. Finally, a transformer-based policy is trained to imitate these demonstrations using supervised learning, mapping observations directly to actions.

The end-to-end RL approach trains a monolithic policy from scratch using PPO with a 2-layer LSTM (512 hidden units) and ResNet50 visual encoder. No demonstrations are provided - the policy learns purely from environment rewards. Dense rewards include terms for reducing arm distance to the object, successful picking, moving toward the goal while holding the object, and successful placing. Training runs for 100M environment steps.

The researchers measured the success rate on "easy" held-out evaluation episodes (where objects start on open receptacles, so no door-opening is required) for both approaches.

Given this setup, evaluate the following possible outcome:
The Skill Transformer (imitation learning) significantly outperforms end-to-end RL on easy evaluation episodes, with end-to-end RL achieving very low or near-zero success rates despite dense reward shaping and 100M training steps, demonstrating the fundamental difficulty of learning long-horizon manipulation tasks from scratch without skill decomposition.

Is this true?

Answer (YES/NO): YES